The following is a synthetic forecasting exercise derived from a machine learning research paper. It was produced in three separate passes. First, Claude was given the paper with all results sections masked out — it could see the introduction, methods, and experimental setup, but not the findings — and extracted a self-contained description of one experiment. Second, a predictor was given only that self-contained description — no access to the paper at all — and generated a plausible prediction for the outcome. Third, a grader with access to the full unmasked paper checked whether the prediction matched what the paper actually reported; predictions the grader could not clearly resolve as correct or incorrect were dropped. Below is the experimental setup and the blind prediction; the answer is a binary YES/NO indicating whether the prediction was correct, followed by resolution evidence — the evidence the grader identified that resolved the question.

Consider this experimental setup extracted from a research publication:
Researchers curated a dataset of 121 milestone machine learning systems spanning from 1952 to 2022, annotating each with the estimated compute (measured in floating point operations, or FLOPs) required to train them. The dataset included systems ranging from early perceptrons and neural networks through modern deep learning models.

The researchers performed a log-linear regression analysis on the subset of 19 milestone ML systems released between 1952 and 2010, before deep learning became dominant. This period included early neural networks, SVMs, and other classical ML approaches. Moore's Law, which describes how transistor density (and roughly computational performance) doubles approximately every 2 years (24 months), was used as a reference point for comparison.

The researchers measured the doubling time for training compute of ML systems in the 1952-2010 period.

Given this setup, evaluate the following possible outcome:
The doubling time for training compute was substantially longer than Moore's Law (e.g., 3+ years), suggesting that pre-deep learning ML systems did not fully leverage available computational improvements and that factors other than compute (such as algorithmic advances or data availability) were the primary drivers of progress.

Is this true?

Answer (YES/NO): NO